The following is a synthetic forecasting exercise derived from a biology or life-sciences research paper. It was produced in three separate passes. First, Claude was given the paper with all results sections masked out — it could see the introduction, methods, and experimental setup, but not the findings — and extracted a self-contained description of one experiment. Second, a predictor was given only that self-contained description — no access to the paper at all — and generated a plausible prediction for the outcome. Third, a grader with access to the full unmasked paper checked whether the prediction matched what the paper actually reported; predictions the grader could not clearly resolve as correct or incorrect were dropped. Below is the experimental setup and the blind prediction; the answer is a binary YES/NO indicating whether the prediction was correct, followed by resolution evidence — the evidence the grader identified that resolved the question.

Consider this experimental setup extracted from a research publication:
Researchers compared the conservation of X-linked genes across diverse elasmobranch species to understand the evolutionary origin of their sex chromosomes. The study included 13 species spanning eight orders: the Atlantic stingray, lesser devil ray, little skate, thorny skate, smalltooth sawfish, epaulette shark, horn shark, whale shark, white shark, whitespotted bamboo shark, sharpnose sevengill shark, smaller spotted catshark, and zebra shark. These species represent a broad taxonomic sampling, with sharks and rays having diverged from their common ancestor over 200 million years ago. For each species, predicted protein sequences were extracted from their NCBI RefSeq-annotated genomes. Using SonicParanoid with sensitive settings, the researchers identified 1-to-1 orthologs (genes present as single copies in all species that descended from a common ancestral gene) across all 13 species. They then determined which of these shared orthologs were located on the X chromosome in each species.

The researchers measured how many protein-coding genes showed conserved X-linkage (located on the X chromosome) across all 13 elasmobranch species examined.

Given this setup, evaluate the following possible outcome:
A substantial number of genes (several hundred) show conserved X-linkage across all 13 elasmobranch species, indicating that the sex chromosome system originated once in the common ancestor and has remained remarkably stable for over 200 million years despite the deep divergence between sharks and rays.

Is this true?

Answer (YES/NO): NO